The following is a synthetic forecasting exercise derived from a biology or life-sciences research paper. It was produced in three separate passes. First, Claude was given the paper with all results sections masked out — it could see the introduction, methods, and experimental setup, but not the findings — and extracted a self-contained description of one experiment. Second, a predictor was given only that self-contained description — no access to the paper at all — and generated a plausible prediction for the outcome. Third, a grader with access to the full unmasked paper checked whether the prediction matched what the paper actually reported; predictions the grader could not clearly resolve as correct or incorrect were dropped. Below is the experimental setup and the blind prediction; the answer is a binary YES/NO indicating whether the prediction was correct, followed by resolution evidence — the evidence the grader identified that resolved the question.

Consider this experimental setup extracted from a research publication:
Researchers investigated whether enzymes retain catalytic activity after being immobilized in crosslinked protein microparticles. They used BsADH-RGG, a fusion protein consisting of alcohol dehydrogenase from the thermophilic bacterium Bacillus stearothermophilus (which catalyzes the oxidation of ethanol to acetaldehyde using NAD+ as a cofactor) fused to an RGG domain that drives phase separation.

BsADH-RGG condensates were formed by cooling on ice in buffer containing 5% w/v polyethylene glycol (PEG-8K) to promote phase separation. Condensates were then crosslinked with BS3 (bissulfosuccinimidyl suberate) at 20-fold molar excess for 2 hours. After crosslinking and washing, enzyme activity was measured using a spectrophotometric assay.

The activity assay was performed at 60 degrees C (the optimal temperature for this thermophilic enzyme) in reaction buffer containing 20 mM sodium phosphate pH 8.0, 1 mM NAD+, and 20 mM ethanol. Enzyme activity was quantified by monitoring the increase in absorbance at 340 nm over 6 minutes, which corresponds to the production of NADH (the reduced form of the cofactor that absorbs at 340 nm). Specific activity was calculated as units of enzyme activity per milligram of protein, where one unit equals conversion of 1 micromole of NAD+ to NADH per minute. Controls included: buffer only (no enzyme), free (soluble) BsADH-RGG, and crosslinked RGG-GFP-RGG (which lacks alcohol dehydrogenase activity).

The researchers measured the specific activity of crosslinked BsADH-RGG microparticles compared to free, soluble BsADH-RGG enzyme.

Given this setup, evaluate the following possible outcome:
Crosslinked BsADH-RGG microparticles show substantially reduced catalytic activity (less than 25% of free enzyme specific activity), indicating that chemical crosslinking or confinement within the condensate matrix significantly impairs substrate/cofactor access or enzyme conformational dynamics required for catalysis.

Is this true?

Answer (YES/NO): NO